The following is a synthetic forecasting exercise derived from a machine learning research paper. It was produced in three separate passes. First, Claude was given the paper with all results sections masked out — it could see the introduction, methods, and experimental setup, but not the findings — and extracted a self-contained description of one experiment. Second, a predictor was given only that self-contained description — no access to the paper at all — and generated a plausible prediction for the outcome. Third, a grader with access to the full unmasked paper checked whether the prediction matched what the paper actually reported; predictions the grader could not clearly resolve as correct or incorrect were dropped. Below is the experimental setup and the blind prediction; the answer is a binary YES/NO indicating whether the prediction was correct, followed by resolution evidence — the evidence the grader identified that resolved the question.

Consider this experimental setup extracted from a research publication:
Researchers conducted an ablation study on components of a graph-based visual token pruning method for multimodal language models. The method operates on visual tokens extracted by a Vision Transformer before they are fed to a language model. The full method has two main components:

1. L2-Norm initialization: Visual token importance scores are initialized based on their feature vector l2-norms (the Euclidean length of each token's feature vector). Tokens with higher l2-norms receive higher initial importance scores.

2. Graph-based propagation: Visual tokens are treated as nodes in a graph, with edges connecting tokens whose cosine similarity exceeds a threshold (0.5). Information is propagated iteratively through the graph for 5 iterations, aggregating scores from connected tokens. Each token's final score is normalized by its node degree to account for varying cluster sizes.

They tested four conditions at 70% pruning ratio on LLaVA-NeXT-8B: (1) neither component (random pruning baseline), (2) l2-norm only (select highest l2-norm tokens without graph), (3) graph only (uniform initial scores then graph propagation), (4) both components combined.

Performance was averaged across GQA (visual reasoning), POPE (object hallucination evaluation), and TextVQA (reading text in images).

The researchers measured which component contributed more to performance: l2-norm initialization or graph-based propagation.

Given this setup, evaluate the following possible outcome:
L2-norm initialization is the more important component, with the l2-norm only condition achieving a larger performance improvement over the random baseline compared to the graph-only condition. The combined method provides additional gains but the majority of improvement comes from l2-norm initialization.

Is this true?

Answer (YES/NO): NO